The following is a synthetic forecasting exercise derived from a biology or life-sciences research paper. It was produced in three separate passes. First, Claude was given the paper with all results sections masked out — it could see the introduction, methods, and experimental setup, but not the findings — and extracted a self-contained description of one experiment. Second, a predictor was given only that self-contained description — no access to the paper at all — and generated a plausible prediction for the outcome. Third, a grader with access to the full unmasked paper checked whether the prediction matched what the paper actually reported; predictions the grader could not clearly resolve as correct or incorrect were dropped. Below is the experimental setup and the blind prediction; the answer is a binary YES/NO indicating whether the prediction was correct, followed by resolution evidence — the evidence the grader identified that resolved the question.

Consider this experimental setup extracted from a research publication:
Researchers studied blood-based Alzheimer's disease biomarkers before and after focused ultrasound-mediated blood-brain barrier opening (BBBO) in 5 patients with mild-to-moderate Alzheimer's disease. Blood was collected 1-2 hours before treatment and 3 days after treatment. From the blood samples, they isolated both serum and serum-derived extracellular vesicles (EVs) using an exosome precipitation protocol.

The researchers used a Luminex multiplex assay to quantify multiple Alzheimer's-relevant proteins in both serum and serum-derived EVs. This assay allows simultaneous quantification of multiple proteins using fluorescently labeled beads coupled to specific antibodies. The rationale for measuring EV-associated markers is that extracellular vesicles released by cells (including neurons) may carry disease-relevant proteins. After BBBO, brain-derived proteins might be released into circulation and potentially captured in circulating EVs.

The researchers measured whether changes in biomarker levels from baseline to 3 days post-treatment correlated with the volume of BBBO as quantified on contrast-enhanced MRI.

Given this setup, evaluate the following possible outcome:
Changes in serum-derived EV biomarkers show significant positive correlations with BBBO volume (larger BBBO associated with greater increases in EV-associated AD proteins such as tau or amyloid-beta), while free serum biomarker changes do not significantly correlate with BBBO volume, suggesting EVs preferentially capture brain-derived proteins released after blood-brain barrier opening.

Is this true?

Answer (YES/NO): YES